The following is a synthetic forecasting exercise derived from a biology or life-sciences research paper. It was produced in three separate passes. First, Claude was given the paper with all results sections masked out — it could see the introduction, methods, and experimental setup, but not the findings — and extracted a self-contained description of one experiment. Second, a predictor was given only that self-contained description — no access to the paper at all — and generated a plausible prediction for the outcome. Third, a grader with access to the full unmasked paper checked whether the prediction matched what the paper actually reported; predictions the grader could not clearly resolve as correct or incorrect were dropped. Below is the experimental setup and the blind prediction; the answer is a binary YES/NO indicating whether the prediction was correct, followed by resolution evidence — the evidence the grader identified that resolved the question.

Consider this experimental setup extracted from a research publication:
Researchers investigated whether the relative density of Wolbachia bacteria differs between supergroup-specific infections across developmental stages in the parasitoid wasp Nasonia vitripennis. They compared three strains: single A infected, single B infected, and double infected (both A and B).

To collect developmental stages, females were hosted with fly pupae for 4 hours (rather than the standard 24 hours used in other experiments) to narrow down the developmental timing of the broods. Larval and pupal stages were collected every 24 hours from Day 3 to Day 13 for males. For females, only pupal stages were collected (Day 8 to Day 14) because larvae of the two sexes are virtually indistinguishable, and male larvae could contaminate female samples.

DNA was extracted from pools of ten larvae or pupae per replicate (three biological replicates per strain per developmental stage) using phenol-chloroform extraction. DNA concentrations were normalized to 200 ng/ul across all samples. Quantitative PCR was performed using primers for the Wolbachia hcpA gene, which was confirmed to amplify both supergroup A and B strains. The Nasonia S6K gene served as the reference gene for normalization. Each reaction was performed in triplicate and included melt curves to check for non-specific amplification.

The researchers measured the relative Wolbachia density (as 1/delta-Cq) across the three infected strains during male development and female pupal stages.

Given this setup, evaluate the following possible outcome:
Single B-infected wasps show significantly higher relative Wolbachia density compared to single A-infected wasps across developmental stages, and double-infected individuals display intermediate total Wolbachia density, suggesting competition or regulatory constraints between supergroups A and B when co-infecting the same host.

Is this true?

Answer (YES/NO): NO